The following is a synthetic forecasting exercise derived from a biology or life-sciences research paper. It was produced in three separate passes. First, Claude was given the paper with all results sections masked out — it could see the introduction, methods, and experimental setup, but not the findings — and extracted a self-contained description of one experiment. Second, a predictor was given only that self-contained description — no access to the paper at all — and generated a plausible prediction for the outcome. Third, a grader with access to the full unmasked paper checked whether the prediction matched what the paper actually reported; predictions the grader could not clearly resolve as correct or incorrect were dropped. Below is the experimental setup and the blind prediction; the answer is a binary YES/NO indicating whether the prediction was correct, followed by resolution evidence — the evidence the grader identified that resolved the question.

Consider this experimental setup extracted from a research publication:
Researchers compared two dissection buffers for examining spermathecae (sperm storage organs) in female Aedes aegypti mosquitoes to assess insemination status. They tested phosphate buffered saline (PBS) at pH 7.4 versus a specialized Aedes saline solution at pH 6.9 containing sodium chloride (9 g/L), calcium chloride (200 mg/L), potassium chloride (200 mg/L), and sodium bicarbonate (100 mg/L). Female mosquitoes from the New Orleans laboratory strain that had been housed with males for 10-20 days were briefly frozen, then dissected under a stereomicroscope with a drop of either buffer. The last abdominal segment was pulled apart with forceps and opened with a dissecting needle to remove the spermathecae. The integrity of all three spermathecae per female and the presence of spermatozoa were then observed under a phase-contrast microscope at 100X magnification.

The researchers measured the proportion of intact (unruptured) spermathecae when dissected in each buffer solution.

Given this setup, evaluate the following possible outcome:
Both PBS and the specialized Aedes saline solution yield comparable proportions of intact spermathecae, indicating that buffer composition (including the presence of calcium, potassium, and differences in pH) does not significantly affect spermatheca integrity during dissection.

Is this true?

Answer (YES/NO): YES